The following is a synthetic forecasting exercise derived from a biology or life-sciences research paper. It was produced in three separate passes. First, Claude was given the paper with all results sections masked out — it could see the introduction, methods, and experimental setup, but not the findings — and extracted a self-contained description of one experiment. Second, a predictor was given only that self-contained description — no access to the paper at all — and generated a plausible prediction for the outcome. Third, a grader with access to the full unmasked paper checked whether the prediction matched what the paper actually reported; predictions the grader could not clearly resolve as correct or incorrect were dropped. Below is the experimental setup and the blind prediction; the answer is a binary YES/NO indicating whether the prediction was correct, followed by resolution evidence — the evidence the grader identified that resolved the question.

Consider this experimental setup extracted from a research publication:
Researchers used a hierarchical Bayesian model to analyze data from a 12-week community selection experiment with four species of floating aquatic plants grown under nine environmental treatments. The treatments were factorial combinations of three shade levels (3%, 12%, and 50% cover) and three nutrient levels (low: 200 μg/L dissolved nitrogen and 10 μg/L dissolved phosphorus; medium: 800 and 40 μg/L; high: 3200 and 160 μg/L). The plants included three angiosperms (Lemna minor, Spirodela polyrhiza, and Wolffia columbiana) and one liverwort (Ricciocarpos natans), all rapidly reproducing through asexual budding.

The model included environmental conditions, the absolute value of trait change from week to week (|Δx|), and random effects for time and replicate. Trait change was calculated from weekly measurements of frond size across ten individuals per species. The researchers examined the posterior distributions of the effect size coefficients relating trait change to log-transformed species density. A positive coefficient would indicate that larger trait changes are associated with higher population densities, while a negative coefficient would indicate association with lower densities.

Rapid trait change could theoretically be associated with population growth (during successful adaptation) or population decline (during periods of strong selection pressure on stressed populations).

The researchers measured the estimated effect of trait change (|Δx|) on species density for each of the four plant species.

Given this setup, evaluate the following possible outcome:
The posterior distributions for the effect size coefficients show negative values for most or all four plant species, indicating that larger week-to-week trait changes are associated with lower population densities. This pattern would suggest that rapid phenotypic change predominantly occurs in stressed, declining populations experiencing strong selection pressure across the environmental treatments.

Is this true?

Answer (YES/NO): NO